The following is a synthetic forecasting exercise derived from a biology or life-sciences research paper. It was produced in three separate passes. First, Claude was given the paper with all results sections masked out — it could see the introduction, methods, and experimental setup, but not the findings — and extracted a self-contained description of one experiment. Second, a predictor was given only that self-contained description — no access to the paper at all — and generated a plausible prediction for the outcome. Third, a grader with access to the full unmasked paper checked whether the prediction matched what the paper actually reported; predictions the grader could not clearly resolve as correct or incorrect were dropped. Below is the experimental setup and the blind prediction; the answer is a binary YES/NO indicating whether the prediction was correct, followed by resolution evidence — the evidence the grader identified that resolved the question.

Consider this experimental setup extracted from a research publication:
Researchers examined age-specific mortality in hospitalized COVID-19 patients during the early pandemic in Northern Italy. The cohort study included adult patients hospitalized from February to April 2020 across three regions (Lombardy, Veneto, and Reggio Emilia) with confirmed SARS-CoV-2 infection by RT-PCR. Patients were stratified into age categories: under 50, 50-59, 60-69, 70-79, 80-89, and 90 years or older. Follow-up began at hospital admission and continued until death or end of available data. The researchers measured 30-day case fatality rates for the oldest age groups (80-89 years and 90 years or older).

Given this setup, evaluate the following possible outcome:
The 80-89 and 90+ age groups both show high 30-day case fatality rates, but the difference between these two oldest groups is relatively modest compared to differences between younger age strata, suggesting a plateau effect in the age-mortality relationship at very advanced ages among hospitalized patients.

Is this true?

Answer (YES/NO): NO